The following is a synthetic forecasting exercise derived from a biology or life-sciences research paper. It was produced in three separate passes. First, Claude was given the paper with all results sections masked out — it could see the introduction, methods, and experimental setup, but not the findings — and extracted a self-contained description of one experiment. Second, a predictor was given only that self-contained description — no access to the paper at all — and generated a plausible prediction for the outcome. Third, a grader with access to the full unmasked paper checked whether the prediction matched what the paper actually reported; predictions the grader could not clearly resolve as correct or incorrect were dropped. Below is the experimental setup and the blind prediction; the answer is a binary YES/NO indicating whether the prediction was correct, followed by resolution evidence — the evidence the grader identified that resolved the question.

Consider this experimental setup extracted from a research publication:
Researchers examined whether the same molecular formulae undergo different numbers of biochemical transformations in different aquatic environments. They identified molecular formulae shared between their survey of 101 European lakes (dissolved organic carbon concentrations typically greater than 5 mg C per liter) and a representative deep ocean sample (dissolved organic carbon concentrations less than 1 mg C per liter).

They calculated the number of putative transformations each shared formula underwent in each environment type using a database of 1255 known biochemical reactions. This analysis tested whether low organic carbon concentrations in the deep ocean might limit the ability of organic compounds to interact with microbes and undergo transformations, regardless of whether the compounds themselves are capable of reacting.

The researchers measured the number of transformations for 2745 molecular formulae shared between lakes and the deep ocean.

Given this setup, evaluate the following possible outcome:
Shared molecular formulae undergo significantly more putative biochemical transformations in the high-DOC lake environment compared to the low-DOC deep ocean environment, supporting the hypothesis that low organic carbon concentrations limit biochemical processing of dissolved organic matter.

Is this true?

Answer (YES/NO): YES